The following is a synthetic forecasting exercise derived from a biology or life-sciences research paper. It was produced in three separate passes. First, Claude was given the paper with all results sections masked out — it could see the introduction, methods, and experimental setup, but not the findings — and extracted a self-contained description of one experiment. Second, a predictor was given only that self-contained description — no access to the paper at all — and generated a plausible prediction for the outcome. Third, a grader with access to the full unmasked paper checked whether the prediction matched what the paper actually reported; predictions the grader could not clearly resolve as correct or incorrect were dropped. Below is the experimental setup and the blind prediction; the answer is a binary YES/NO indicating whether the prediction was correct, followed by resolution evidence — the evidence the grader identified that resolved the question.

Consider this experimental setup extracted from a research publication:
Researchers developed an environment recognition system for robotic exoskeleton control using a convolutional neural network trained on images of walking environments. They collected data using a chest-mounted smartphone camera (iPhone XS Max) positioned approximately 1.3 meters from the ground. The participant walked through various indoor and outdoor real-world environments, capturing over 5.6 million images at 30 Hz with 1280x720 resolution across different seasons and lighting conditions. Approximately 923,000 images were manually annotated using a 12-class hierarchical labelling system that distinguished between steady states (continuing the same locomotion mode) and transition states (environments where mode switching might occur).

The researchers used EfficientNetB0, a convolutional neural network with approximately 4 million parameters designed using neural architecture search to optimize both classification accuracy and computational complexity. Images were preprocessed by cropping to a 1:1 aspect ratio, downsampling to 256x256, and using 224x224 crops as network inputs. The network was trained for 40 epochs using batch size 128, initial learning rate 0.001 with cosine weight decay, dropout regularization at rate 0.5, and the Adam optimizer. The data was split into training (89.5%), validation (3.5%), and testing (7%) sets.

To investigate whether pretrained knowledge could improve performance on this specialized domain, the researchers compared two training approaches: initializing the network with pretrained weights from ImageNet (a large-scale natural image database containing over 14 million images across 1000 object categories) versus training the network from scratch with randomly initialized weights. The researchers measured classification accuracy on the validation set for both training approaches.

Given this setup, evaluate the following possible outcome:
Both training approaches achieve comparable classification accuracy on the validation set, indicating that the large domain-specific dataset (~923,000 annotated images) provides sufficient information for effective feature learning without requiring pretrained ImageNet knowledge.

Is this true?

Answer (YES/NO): YES